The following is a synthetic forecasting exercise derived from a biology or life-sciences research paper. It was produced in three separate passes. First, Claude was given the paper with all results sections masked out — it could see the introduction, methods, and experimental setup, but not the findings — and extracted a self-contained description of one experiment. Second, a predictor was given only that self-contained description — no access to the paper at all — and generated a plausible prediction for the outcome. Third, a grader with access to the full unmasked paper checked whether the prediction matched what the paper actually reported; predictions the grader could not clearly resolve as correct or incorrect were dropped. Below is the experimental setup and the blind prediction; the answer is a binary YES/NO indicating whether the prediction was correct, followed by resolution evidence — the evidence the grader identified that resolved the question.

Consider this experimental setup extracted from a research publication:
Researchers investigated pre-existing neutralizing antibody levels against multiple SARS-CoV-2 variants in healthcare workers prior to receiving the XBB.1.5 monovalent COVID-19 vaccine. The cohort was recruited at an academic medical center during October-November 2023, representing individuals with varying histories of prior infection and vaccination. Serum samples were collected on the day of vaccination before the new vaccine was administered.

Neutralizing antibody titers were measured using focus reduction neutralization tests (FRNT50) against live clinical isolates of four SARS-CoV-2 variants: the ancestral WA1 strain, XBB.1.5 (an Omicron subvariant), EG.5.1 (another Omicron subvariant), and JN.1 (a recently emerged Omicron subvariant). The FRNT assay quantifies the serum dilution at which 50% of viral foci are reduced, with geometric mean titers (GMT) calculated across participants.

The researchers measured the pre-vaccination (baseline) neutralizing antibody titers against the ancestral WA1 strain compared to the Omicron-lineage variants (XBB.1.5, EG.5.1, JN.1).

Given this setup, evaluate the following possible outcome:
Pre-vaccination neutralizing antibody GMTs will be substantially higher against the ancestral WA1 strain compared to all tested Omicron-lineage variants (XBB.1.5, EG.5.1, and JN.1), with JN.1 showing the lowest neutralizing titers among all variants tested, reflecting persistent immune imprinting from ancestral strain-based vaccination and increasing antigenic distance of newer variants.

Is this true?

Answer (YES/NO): YES